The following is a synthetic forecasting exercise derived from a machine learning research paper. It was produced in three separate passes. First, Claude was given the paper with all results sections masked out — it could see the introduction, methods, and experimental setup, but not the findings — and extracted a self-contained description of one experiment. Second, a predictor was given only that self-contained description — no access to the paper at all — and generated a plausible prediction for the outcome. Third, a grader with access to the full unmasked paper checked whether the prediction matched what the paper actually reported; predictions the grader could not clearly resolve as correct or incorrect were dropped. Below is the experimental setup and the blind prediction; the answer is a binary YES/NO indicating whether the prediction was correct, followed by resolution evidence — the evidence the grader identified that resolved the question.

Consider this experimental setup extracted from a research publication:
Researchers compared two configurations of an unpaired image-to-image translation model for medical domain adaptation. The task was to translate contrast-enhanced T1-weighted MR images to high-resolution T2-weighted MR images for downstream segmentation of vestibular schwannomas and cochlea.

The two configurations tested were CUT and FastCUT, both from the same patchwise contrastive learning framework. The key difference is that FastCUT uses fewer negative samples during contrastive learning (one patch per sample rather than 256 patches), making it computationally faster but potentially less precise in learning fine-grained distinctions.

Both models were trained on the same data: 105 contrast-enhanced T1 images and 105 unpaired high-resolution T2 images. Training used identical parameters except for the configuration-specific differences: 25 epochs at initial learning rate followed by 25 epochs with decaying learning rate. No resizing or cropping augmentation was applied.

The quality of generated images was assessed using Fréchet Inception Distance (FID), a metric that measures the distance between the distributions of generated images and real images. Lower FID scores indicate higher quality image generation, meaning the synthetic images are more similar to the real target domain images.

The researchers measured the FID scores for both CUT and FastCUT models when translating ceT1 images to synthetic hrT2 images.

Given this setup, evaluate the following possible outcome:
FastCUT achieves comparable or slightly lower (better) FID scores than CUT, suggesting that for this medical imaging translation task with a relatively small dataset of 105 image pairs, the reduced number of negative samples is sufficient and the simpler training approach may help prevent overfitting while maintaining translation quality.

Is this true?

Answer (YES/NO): NO